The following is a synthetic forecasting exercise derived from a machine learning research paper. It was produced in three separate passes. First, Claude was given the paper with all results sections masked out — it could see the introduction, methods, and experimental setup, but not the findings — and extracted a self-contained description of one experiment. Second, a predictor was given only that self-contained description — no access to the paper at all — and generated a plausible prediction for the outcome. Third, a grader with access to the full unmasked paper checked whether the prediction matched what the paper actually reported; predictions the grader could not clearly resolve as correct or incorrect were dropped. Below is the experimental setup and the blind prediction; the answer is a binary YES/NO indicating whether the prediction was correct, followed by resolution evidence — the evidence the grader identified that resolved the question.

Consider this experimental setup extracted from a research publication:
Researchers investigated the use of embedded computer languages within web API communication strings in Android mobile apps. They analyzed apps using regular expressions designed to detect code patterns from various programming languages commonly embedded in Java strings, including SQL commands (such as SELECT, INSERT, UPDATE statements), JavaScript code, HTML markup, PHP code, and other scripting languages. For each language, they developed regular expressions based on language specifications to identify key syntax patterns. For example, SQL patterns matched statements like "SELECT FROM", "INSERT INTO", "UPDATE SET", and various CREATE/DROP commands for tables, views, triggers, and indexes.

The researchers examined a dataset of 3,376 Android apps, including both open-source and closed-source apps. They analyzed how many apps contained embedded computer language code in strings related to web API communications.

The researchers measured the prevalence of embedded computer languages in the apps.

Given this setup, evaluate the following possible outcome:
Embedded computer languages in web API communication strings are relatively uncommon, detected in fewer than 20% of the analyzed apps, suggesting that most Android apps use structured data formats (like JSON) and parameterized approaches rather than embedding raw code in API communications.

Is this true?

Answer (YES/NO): YES